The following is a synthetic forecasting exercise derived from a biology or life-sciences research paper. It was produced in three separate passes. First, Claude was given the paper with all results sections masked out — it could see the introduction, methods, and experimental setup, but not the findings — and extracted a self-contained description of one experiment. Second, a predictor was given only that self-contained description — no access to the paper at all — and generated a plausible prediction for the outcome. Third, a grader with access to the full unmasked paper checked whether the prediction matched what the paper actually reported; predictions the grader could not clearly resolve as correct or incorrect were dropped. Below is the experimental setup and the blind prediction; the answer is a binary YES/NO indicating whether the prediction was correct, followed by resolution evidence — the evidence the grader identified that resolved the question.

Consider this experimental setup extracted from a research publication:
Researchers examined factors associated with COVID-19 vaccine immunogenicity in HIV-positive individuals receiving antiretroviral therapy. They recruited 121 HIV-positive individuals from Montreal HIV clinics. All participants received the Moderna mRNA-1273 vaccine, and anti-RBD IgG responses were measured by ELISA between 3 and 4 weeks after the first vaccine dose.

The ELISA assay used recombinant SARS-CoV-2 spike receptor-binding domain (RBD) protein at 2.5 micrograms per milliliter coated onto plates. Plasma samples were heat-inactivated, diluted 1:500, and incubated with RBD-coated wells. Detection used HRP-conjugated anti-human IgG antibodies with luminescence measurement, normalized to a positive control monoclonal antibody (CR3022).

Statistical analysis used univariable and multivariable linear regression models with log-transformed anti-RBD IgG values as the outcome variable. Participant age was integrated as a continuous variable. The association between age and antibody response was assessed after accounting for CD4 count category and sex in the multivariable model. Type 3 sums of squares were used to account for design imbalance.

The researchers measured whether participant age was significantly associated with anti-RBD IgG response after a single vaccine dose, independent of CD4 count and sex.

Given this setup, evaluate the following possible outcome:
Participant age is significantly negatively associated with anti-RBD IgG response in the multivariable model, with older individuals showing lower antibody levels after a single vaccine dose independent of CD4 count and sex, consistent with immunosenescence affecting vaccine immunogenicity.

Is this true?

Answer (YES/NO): YES